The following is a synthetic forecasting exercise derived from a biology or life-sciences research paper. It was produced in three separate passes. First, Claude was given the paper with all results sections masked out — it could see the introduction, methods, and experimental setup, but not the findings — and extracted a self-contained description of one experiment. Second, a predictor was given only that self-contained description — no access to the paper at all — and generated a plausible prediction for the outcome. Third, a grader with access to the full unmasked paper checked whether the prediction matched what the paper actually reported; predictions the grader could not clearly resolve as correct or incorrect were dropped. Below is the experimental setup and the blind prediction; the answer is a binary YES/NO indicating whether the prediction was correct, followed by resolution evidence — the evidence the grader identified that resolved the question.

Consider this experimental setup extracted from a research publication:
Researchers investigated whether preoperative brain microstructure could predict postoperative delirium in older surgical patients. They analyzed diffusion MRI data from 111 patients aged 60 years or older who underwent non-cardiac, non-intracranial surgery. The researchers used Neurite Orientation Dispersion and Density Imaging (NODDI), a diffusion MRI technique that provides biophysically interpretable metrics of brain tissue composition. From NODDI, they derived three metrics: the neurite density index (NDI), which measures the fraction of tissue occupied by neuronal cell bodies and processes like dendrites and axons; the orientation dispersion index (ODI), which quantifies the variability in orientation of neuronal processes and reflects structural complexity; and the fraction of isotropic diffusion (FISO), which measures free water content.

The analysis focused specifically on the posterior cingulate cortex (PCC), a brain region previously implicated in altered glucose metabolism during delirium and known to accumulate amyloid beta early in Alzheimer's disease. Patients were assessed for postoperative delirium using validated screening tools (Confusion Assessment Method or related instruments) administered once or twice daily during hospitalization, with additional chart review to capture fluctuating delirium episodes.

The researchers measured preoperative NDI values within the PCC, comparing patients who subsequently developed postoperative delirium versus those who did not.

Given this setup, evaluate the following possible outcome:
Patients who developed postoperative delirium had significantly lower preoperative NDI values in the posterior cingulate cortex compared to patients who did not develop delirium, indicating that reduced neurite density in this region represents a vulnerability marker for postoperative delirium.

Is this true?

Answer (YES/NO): YES